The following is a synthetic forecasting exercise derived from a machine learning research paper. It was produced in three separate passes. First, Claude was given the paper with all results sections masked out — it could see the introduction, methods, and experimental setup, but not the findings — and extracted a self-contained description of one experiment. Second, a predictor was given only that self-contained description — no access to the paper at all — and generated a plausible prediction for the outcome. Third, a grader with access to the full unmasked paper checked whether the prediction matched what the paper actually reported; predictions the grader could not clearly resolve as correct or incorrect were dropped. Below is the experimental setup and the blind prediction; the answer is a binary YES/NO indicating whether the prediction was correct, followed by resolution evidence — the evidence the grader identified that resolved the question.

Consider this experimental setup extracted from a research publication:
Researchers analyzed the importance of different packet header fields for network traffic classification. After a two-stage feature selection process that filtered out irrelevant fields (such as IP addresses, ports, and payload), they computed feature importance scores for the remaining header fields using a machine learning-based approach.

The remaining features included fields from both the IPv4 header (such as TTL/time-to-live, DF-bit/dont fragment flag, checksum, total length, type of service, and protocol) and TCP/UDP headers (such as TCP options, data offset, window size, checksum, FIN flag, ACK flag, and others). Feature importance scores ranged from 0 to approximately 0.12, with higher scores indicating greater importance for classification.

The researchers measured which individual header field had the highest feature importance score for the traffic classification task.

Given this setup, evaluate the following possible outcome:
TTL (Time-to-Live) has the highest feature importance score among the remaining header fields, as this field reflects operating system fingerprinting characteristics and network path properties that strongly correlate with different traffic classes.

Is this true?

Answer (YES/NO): YES